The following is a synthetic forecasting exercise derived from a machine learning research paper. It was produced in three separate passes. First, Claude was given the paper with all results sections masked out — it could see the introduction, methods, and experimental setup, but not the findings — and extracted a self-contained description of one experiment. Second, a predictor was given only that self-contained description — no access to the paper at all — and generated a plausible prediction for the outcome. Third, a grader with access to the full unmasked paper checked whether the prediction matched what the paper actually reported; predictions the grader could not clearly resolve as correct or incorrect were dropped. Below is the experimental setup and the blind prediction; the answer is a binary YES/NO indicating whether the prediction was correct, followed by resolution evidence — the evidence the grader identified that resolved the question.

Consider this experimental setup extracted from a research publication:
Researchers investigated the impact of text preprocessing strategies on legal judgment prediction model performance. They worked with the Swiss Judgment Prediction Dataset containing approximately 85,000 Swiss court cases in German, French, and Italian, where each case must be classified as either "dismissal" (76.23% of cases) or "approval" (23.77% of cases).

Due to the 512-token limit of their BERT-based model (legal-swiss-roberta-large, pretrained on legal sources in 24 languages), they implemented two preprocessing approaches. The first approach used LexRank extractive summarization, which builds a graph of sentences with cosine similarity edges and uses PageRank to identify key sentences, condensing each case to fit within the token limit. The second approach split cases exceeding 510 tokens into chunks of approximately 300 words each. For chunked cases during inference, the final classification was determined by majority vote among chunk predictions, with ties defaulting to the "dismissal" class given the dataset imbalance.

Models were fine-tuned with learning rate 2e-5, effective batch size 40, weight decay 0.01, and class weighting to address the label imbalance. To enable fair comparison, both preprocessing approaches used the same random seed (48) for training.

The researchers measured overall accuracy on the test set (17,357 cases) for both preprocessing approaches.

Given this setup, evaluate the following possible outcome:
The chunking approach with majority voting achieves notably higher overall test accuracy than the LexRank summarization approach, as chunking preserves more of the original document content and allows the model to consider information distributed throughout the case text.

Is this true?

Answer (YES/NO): YES